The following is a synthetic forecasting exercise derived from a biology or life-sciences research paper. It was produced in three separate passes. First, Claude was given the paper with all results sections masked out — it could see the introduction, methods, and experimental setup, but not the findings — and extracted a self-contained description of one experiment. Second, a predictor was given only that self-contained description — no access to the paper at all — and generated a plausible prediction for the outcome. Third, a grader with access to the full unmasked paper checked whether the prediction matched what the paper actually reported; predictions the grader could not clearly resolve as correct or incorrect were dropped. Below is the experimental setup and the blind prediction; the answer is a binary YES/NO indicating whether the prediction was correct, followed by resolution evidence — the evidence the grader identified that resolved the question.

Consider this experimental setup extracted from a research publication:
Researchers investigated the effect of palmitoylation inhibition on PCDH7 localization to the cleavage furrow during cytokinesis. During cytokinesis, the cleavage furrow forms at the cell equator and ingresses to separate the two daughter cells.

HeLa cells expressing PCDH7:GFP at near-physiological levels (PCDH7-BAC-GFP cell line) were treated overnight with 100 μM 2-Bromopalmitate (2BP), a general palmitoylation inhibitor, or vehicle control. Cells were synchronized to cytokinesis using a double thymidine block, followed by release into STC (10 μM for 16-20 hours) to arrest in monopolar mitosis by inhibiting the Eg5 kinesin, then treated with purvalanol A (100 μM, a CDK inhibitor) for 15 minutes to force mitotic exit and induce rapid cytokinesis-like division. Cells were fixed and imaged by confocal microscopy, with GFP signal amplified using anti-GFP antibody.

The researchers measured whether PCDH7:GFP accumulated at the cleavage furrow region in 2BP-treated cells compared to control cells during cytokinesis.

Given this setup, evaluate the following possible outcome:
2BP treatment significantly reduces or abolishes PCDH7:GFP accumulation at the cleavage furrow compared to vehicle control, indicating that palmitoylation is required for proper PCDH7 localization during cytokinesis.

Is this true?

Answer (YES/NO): YES